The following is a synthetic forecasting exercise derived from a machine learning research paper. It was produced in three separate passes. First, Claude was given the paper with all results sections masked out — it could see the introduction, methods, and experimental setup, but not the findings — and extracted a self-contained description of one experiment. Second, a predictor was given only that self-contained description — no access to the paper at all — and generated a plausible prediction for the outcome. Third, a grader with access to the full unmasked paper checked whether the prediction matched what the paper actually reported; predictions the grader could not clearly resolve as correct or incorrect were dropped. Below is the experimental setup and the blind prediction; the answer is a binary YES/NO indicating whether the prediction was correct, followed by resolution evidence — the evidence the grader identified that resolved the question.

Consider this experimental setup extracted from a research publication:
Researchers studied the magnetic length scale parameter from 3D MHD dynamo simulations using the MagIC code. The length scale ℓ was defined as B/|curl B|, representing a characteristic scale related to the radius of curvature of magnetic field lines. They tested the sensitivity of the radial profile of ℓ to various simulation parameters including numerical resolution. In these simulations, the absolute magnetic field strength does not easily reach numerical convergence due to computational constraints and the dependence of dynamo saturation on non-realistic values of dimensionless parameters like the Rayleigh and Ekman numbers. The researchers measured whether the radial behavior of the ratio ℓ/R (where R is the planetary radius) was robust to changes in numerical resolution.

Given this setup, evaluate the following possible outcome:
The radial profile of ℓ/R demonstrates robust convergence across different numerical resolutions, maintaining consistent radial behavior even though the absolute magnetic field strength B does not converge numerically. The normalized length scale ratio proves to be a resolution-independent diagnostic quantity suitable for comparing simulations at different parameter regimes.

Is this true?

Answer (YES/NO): YES